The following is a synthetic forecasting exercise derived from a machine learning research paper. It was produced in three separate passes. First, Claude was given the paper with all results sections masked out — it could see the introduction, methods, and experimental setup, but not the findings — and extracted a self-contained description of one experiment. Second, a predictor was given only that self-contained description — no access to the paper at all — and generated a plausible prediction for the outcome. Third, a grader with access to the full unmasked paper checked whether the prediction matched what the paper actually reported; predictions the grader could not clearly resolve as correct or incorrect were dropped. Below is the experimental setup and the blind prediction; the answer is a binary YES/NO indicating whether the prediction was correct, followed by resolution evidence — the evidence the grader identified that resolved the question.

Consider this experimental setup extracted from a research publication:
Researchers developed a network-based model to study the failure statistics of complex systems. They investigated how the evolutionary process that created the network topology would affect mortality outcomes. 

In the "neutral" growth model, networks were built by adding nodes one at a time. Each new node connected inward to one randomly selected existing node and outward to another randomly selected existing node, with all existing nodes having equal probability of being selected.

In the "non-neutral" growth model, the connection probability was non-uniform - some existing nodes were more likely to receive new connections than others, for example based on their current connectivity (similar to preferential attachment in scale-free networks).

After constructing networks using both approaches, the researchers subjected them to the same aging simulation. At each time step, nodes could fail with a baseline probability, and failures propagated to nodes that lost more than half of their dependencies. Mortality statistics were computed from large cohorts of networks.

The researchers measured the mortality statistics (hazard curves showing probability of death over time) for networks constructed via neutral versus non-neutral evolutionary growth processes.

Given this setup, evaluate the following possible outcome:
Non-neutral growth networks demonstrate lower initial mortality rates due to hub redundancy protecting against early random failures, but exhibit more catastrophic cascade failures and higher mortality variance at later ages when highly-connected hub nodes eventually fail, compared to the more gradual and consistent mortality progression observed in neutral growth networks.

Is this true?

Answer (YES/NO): NO